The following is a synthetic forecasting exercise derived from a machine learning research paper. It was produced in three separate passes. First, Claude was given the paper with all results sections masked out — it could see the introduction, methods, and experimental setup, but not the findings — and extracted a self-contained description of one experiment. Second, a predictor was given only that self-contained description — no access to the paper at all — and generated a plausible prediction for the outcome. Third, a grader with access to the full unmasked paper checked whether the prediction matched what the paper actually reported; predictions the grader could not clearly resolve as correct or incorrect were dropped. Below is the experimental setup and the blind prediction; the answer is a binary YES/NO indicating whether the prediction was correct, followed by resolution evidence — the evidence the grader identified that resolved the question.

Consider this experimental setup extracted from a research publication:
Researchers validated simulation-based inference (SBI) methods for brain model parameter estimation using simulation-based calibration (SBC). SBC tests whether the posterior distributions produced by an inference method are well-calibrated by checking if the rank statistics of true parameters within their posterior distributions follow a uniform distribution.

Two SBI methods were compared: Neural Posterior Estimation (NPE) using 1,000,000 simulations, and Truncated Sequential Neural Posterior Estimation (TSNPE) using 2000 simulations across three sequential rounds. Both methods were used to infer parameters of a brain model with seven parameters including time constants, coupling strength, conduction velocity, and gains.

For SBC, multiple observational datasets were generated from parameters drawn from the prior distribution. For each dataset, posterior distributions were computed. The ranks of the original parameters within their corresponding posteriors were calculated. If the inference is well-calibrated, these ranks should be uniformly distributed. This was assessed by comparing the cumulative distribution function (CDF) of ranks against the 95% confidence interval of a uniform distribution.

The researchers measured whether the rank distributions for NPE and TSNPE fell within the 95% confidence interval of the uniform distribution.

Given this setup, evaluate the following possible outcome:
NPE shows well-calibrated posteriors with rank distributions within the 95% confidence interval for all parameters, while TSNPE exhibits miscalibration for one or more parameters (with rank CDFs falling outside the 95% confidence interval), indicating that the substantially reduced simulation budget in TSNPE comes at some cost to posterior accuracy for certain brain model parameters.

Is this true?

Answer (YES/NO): NO